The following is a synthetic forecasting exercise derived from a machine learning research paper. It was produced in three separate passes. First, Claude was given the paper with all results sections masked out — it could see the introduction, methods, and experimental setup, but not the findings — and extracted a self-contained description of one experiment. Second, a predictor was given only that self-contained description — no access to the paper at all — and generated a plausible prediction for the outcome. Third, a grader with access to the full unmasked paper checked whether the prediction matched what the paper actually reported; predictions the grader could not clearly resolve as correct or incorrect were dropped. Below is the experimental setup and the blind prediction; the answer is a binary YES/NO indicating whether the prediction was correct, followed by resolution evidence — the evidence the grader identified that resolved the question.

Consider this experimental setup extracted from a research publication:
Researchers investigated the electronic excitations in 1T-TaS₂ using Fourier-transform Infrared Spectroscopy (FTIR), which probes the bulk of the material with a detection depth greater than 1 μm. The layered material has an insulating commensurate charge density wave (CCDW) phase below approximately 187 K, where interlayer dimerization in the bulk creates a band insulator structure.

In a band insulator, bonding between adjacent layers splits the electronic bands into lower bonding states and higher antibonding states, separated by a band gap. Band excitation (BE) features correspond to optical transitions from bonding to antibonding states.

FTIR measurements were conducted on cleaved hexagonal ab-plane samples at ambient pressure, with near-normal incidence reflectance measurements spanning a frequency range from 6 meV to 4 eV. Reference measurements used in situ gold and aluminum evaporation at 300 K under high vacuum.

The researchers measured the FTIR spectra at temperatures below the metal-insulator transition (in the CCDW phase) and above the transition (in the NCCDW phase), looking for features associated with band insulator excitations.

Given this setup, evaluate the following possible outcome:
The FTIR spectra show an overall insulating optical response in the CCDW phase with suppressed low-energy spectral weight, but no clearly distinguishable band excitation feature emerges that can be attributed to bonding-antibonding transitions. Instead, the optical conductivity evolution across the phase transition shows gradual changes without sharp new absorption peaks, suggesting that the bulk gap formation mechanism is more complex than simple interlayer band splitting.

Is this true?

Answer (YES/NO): NO